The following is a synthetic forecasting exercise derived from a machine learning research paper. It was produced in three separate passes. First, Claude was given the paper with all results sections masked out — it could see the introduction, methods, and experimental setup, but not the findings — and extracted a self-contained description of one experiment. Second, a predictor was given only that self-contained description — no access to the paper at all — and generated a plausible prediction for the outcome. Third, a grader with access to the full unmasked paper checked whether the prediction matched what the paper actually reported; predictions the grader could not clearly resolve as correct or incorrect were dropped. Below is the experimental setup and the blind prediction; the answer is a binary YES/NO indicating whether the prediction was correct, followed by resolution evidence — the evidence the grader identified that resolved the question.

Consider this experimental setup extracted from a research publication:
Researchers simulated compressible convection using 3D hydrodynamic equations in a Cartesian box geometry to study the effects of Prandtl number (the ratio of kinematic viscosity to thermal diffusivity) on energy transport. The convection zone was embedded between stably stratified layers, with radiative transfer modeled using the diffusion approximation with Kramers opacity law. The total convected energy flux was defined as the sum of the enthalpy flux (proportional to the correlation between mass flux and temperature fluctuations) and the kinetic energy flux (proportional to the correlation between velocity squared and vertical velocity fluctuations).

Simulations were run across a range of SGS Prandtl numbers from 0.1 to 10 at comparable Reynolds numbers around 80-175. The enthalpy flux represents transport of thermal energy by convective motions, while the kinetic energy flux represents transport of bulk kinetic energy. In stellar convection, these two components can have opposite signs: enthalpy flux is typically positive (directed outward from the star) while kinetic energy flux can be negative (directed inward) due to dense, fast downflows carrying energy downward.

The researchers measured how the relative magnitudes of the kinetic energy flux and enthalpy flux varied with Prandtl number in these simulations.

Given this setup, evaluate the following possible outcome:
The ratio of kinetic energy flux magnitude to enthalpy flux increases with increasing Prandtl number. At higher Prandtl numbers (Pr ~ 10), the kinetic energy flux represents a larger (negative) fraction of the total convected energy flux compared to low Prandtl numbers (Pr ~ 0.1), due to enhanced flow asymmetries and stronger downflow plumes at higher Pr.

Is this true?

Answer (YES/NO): NO